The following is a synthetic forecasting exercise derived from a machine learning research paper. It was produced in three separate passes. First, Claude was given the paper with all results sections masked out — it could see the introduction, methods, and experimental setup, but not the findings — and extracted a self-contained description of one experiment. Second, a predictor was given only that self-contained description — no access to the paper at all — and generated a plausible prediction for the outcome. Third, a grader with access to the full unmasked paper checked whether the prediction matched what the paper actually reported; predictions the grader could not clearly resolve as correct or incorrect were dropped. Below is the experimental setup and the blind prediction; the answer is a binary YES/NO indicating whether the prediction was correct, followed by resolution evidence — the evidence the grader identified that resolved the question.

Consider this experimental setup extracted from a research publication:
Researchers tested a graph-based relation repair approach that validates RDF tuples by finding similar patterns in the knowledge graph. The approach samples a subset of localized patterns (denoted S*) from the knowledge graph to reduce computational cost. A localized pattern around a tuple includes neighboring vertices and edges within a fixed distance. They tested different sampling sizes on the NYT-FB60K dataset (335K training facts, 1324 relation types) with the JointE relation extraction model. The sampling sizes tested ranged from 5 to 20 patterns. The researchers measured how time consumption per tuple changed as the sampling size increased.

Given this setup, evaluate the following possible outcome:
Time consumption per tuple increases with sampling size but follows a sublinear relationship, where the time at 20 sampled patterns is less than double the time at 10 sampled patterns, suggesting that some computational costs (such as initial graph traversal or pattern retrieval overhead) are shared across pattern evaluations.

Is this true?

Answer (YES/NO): NO